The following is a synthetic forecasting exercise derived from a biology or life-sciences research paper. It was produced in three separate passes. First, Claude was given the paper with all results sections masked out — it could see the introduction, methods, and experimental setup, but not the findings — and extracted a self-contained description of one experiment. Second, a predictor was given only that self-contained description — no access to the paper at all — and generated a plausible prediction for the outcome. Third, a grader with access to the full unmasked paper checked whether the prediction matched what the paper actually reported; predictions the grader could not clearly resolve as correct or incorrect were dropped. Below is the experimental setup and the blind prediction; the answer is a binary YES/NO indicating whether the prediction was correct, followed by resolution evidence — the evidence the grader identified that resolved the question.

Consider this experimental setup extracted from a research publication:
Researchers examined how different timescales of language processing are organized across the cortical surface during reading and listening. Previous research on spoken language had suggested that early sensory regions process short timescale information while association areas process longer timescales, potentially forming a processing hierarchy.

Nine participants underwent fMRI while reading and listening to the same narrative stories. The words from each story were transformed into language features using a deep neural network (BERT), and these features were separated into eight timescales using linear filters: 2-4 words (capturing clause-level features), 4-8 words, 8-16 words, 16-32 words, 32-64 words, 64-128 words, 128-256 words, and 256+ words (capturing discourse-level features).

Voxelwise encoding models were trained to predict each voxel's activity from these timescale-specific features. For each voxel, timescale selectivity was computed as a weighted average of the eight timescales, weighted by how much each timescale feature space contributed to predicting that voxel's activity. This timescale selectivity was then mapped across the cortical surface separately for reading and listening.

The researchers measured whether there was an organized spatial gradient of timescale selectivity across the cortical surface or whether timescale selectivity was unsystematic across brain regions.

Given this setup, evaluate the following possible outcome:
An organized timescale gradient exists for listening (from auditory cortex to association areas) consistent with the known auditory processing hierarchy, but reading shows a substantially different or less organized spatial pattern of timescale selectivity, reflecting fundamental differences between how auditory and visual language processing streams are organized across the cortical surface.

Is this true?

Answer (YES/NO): NO